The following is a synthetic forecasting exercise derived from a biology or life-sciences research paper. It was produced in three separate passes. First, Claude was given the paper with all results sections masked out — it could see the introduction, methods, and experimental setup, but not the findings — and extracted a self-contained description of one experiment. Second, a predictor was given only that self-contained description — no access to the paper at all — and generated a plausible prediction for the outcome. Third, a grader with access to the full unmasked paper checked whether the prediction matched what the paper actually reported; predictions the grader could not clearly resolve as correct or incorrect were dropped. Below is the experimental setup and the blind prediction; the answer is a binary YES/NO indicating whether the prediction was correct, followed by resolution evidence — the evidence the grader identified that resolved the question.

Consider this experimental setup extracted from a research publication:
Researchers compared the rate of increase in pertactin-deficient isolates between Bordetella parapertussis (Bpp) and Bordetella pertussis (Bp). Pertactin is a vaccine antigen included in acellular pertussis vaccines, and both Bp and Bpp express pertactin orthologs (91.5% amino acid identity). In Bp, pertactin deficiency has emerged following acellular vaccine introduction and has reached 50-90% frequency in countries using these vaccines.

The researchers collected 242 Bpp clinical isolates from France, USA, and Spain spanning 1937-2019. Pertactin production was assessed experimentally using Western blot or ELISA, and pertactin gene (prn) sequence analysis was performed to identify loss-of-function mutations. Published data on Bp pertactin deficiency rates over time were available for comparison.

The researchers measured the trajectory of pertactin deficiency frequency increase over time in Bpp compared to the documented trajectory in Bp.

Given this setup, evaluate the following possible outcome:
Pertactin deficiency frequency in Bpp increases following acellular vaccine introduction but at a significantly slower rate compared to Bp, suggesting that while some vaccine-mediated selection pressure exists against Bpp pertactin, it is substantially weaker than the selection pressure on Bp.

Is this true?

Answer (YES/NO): NO